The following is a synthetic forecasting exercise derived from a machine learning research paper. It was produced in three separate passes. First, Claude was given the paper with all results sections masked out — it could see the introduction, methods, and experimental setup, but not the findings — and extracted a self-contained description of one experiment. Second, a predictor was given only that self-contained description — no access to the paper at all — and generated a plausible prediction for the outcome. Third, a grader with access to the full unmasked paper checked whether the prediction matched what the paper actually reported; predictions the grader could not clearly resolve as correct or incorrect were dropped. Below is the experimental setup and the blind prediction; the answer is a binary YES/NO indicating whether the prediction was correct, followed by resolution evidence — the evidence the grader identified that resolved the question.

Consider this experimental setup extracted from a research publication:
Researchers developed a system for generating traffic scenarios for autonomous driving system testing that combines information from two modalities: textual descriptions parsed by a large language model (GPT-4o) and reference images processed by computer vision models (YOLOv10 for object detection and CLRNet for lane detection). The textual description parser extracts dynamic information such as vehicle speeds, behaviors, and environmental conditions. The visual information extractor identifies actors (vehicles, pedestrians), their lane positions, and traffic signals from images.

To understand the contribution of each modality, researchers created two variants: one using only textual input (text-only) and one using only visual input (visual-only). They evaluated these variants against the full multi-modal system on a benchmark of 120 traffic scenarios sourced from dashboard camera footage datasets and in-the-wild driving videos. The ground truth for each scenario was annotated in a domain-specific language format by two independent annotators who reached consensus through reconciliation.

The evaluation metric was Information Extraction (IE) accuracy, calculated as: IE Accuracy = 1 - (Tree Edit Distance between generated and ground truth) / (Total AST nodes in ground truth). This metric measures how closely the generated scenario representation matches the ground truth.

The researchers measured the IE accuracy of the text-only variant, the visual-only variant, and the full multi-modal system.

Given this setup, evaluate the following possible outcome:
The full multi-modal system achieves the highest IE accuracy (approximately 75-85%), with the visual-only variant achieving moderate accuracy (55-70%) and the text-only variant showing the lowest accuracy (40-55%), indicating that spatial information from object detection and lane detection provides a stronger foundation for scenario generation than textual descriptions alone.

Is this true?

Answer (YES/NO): NO